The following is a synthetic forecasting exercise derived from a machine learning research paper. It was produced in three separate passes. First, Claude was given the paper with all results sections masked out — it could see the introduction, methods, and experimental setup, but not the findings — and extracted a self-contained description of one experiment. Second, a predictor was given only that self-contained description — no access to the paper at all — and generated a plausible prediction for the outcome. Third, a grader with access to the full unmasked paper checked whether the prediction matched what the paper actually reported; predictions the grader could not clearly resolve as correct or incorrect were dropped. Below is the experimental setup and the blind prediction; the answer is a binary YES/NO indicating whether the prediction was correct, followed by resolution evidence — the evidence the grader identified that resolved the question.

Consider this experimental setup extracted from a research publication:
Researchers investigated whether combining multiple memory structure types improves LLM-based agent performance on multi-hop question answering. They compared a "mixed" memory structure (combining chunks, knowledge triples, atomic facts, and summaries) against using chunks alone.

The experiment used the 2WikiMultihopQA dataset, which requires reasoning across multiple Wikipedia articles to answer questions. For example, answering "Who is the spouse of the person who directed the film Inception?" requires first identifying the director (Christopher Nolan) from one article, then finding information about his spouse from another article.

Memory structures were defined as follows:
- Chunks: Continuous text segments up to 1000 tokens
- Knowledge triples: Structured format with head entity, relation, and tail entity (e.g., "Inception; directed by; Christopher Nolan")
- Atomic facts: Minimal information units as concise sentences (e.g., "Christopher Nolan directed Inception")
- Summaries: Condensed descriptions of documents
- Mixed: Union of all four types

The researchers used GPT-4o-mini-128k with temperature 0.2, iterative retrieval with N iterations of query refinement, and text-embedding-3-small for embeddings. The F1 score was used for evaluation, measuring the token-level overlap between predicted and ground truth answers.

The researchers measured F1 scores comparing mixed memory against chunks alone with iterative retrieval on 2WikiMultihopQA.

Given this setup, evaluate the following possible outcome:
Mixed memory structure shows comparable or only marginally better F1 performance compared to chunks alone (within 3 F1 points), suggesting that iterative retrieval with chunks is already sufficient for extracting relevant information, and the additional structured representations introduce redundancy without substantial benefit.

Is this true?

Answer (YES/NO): NO